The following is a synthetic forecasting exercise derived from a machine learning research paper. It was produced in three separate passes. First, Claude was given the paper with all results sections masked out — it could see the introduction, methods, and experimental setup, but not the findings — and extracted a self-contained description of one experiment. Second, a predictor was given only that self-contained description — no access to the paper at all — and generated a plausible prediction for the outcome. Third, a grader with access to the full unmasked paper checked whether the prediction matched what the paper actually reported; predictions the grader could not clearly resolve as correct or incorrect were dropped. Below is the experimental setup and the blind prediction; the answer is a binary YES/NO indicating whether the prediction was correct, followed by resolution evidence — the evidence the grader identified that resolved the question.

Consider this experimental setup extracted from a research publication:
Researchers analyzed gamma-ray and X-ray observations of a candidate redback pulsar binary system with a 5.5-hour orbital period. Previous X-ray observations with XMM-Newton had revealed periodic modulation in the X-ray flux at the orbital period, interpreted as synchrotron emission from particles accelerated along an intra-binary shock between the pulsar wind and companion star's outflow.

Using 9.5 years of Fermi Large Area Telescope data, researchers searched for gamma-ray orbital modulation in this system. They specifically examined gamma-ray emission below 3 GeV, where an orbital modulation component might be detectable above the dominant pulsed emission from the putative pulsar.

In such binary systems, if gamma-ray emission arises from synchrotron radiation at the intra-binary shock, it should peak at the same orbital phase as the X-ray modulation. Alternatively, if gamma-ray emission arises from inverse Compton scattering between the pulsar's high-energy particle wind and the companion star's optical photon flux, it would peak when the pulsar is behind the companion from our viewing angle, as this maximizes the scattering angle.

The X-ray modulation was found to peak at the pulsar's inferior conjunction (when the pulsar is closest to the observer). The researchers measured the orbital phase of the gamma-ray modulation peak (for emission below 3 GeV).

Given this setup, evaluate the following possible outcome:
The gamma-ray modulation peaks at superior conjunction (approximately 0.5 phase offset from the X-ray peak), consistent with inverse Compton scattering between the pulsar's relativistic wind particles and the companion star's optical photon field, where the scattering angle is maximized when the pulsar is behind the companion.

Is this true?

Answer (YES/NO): YES